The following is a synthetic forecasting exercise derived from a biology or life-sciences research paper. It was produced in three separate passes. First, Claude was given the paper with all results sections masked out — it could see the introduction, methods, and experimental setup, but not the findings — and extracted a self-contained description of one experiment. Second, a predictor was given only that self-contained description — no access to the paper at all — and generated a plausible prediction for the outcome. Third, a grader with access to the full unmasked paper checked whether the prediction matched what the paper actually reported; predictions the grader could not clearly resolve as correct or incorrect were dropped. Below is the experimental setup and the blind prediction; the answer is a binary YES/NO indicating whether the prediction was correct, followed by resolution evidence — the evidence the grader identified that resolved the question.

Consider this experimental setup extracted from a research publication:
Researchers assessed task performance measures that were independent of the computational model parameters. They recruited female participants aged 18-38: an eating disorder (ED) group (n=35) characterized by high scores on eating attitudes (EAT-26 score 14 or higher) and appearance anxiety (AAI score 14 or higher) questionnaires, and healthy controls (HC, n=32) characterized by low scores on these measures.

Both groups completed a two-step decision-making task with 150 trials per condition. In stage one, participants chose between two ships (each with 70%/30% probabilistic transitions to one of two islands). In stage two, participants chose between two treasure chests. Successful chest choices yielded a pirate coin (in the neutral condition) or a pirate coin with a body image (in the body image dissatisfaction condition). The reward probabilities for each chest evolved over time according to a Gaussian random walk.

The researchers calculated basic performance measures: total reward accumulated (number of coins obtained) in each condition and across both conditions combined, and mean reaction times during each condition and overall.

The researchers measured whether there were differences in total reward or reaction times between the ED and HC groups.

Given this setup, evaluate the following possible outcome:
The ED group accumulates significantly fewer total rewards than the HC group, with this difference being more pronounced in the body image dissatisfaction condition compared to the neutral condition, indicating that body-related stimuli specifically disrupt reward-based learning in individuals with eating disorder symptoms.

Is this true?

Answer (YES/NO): NO